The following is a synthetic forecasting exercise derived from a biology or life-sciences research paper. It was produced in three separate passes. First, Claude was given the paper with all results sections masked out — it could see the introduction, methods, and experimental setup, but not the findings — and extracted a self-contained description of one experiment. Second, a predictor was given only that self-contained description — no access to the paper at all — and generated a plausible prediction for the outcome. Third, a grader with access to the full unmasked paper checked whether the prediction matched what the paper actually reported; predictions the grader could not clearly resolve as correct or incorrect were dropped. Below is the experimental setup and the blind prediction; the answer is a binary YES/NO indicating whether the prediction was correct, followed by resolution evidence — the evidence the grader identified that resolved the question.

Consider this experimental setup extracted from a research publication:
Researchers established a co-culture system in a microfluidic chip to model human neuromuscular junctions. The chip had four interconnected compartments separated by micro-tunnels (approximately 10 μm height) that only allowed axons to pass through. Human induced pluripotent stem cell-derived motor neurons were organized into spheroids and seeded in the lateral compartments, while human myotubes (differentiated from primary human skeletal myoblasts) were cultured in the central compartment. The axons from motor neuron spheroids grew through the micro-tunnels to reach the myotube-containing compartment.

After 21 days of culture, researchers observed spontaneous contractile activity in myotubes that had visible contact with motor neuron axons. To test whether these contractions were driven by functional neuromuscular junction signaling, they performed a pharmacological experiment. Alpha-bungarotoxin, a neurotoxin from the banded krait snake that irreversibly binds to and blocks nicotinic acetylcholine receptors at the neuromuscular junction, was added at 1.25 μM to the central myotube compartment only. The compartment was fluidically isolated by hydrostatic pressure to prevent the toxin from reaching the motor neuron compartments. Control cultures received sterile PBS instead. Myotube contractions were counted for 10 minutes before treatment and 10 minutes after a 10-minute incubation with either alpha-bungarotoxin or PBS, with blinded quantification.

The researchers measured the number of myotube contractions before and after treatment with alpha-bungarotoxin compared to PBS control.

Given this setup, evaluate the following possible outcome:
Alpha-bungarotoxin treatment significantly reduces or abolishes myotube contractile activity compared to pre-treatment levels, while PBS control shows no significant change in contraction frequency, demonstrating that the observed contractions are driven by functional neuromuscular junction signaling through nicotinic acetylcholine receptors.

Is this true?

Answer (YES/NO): YES